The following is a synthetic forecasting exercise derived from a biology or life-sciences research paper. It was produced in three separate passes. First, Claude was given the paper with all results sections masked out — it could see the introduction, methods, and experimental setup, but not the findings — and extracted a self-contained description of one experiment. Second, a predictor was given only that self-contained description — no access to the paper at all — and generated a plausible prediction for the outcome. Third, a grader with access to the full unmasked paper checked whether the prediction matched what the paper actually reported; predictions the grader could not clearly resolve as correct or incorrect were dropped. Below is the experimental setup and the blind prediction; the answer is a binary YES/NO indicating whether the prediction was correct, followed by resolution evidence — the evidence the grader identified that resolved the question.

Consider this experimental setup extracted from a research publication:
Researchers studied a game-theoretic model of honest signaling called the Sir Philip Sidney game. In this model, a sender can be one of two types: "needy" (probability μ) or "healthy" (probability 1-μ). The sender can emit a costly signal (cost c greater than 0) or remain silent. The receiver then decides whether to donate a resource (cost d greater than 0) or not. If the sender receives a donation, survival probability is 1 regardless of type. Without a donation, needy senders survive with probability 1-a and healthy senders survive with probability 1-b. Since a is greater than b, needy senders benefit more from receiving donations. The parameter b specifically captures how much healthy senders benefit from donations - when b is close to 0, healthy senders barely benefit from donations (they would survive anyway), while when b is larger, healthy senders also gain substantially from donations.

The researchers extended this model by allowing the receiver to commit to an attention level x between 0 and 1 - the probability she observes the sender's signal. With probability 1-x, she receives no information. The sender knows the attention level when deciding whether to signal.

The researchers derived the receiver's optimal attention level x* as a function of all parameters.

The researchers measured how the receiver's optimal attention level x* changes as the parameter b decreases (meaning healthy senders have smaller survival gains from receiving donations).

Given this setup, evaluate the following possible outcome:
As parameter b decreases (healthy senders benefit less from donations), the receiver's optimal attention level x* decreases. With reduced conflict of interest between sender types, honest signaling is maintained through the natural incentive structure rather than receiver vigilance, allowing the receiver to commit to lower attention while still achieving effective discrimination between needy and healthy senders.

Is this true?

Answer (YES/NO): NO